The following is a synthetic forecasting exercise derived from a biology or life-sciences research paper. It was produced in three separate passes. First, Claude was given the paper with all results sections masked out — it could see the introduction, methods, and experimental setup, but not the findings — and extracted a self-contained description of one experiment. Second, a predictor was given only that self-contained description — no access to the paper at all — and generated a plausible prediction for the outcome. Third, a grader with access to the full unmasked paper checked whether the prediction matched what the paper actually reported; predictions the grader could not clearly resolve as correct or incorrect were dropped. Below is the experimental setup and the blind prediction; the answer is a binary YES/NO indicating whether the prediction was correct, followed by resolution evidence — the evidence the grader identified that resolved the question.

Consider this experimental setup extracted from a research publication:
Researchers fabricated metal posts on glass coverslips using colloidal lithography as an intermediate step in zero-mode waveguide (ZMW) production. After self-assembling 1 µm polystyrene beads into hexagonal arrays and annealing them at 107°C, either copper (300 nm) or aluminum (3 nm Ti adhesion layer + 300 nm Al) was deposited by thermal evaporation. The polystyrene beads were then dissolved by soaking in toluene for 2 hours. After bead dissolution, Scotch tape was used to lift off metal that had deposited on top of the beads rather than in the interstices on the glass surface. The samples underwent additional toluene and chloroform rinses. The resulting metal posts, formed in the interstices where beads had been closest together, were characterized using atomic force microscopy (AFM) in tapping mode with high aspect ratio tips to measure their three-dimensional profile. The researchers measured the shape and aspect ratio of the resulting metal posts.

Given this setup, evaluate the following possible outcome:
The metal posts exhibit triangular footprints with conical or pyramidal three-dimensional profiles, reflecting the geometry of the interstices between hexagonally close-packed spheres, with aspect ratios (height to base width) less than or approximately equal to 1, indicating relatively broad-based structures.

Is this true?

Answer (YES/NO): NO